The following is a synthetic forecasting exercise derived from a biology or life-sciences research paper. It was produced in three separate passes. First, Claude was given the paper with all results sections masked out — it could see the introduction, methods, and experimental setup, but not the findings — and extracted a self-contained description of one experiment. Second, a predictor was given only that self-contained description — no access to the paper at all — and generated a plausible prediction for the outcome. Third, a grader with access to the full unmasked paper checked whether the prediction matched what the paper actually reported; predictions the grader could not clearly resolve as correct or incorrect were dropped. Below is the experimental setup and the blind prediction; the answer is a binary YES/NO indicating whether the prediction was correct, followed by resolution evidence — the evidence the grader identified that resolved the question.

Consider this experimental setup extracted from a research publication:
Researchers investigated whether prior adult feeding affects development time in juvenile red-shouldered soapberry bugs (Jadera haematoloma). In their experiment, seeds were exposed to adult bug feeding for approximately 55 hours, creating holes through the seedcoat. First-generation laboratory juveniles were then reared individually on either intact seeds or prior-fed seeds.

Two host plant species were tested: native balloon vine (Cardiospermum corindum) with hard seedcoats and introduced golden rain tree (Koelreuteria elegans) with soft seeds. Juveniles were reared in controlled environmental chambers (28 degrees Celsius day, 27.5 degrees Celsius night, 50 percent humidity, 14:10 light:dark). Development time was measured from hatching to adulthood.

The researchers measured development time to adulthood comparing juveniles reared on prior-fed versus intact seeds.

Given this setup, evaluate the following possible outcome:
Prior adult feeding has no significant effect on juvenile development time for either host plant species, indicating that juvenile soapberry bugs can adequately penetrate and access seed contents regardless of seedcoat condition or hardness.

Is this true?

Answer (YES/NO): NO